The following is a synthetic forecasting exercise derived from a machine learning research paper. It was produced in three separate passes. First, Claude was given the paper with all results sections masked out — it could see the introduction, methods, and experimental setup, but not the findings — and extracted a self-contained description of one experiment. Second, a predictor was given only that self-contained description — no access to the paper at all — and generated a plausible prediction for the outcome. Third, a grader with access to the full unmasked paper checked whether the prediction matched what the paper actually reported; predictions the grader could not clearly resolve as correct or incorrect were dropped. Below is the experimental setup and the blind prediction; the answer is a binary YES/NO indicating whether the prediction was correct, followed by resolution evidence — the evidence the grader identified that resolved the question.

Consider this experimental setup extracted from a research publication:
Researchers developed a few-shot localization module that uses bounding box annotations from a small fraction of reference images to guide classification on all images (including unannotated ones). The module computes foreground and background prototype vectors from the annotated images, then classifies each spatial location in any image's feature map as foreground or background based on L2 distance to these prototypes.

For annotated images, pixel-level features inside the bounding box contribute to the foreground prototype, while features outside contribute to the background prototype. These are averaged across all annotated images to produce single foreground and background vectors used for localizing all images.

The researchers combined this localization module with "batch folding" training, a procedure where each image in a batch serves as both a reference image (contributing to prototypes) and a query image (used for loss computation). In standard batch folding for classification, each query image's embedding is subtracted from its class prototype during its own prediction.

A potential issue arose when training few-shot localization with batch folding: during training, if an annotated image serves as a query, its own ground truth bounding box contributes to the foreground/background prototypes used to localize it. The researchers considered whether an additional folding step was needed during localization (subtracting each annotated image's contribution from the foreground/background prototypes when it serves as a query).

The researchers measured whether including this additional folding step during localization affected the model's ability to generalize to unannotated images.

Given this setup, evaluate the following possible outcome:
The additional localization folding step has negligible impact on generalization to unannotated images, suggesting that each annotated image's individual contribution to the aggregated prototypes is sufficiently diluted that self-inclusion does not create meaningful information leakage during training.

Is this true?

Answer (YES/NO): NO